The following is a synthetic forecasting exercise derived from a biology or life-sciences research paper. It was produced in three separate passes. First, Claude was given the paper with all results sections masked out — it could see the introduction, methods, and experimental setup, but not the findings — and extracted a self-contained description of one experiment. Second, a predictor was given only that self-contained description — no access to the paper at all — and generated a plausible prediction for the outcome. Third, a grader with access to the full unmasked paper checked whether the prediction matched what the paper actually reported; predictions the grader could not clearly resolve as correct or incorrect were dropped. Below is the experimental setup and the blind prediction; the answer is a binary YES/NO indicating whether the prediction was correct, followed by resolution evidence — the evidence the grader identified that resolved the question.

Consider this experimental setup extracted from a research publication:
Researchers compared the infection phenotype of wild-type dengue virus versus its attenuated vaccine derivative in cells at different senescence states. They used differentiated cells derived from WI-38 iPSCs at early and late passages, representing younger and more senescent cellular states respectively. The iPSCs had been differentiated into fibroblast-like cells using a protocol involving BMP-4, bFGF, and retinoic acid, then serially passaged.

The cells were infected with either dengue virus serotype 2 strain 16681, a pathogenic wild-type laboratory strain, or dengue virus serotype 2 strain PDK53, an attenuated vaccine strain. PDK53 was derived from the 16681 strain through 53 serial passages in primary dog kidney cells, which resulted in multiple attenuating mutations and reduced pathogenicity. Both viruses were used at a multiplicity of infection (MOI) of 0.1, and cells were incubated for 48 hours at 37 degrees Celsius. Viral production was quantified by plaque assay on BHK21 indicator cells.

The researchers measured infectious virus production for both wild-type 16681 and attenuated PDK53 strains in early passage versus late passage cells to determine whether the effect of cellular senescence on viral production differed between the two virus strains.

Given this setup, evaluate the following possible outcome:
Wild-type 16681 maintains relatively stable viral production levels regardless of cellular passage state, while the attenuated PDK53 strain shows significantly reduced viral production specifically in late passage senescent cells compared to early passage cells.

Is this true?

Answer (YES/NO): YES